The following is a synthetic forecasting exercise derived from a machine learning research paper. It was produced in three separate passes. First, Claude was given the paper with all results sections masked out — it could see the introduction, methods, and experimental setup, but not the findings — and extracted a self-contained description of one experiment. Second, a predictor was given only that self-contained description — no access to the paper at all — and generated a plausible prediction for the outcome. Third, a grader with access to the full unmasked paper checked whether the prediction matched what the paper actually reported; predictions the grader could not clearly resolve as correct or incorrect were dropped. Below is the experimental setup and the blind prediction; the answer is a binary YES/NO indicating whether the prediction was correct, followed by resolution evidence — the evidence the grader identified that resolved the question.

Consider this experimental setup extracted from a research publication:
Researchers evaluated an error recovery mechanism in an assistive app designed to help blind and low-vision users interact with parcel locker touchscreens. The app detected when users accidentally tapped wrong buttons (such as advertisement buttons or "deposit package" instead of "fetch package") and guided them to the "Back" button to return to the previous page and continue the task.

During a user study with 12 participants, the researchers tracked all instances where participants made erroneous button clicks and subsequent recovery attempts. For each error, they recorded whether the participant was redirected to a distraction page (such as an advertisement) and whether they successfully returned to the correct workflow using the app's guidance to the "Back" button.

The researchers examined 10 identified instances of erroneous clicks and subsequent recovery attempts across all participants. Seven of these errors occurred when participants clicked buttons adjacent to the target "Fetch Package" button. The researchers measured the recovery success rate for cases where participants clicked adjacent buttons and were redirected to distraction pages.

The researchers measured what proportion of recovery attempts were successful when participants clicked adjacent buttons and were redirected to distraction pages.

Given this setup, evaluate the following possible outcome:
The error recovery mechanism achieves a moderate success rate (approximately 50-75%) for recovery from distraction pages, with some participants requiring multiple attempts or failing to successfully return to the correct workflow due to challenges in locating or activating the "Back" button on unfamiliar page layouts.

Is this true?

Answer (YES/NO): YES